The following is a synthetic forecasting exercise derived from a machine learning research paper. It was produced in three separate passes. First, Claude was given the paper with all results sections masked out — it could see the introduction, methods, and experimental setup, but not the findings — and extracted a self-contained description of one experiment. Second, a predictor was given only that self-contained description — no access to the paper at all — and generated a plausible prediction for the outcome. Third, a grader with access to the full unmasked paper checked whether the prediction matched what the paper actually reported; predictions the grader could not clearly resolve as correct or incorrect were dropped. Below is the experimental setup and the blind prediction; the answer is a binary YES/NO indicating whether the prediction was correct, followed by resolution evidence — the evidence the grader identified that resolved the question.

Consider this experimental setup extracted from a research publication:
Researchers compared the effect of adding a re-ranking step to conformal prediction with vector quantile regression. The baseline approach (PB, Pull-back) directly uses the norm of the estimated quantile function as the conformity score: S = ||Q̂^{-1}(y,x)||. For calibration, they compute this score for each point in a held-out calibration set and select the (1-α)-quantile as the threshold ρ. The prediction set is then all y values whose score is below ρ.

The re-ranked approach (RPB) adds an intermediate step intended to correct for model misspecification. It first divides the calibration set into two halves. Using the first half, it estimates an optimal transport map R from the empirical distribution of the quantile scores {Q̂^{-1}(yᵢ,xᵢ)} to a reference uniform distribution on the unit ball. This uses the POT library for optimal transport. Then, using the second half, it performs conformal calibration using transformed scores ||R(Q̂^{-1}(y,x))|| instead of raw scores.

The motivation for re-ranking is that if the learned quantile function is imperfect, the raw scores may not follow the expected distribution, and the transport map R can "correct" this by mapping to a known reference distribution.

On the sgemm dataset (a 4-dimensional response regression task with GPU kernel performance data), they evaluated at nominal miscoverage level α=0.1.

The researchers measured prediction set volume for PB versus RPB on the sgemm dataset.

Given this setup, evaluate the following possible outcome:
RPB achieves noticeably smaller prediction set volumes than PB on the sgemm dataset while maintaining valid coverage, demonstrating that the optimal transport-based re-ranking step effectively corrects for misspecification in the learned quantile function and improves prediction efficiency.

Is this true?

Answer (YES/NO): NO